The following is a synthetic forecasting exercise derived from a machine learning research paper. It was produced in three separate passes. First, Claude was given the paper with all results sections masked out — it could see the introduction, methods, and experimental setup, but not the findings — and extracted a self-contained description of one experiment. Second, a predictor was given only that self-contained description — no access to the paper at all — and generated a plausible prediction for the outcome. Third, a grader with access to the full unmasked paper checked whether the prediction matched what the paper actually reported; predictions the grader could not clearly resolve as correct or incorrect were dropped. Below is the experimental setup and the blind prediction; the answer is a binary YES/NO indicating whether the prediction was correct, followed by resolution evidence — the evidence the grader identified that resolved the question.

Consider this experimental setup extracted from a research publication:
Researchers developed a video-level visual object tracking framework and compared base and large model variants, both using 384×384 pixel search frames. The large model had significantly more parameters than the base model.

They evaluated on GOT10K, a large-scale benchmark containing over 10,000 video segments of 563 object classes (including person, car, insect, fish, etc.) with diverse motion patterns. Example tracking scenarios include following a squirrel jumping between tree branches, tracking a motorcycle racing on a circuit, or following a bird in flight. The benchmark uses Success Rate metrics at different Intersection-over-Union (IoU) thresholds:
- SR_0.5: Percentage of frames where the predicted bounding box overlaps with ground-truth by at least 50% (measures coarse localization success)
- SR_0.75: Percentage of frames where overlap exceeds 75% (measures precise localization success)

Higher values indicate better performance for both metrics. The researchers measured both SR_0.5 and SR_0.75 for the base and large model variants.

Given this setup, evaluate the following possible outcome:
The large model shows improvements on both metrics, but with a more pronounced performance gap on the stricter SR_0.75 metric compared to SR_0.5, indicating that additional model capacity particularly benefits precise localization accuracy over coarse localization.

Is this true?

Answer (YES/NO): NO